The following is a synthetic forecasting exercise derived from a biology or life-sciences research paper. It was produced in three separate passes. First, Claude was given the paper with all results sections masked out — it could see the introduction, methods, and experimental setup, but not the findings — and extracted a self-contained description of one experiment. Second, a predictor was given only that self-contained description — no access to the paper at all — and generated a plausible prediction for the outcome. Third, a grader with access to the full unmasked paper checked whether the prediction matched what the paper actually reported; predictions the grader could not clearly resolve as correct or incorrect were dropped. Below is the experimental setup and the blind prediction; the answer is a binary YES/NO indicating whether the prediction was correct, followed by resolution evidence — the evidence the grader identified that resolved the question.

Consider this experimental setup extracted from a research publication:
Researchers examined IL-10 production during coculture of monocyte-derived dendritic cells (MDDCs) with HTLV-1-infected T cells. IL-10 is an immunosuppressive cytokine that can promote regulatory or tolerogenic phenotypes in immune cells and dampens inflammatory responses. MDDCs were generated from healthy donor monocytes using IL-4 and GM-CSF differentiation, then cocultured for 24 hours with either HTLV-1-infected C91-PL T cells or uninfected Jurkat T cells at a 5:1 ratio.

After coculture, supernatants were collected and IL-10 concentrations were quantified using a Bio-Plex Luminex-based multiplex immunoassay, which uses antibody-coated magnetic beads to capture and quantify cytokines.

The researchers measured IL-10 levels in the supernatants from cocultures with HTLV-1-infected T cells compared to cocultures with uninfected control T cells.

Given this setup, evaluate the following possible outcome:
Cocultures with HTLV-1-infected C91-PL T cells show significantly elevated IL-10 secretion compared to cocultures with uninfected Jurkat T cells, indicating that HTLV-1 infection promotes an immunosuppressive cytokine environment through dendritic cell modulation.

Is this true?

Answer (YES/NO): NO